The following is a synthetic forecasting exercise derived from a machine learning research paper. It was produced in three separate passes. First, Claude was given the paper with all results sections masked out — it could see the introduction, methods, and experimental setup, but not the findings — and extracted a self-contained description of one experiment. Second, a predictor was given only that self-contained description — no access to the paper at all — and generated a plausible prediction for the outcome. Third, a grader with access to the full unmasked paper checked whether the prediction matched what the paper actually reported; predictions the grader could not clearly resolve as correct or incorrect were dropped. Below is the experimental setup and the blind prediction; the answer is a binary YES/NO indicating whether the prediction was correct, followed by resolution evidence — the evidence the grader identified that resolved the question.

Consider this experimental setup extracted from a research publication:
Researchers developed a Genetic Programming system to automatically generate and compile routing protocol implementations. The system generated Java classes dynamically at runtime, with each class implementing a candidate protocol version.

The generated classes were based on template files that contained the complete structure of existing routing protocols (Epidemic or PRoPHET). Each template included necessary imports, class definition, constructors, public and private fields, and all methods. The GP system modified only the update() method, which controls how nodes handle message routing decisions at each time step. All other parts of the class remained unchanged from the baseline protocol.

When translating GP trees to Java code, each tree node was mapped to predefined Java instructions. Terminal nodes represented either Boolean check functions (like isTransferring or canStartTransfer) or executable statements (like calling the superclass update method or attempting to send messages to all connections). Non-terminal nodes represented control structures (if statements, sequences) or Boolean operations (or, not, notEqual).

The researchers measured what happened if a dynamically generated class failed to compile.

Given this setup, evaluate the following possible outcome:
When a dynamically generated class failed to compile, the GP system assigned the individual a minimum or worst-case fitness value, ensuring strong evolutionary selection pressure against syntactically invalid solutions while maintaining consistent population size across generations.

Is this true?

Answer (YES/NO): YES